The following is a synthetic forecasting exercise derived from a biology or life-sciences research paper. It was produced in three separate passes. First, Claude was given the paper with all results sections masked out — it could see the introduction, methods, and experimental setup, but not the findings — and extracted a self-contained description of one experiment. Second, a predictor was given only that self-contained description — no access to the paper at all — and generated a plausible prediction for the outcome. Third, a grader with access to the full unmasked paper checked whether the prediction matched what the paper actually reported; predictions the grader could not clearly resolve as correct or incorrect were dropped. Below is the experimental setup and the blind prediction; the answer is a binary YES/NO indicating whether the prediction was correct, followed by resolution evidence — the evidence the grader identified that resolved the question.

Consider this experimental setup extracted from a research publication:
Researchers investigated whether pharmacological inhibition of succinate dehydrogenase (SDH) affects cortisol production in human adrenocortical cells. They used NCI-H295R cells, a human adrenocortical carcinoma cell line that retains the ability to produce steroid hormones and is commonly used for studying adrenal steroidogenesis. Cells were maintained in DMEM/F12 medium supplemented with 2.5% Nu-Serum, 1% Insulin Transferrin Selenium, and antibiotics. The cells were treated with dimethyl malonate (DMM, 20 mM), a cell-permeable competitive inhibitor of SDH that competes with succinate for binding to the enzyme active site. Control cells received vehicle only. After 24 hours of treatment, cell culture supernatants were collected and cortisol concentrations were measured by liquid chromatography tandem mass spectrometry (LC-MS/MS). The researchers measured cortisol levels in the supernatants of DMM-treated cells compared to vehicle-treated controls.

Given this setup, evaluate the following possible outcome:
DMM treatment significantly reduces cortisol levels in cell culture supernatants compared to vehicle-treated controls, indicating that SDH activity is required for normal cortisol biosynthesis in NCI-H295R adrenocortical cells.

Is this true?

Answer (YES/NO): YES